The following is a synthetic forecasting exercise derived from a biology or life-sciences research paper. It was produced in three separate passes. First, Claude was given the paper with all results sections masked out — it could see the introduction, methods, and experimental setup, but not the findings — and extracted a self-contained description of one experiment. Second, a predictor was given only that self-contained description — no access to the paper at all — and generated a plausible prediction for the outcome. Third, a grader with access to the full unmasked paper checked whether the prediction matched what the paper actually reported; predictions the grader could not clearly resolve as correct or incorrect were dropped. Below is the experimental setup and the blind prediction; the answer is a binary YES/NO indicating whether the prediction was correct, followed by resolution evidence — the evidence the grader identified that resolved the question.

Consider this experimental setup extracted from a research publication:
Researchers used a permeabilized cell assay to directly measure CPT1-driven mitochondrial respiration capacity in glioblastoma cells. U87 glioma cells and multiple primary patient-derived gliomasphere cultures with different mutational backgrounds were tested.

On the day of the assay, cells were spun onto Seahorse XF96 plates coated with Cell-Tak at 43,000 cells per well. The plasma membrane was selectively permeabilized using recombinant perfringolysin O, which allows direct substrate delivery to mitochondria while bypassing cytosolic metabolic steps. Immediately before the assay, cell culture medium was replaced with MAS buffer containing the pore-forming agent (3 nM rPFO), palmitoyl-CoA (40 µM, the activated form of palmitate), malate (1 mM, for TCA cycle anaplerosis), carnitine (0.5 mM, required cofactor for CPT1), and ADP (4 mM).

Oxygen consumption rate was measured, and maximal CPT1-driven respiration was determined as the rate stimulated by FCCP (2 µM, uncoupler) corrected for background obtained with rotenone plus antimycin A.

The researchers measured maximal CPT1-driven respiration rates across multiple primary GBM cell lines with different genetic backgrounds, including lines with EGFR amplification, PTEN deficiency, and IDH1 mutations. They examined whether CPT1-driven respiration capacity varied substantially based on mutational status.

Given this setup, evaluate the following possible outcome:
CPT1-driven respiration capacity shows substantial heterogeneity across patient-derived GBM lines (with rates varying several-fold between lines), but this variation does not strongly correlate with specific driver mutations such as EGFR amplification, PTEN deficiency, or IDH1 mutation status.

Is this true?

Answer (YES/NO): NO